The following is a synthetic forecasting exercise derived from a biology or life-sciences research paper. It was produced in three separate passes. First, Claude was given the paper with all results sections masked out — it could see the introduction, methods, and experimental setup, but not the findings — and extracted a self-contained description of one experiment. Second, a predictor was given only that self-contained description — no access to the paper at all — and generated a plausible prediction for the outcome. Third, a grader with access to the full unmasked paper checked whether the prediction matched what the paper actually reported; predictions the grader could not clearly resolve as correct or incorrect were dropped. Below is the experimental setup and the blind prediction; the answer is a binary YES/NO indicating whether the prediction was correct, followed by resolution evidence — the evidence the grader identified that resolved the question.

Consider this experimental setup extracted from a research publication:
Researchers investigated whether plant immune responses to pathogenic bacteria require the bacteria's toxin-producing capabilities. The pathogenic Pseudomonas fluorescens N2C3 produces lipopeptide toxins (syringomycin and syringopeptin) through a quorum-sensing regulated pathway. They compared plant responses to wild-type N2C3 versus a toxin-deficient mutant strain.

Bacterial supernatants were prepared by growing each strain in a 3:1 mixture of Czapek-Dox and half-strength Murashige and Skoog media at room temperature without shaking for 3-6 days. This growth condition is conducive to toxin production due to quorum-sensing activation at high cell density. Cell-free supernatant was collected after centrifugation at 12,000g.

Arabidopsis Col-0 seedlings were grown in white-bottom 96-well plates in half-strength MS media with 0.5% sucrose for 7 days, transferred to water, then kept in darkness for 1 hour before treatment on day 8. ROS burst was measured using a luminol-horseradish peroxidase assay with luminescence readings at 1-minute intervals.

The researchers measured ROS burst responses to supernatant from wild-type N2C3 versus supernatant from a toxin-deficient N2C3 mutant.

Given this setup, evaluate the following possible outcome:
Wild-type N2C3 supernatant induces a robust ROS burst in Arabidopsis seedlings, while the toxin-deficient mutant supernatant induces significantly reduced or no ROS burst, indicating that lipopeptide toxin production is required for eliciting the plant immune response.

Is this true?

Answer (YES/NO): NO